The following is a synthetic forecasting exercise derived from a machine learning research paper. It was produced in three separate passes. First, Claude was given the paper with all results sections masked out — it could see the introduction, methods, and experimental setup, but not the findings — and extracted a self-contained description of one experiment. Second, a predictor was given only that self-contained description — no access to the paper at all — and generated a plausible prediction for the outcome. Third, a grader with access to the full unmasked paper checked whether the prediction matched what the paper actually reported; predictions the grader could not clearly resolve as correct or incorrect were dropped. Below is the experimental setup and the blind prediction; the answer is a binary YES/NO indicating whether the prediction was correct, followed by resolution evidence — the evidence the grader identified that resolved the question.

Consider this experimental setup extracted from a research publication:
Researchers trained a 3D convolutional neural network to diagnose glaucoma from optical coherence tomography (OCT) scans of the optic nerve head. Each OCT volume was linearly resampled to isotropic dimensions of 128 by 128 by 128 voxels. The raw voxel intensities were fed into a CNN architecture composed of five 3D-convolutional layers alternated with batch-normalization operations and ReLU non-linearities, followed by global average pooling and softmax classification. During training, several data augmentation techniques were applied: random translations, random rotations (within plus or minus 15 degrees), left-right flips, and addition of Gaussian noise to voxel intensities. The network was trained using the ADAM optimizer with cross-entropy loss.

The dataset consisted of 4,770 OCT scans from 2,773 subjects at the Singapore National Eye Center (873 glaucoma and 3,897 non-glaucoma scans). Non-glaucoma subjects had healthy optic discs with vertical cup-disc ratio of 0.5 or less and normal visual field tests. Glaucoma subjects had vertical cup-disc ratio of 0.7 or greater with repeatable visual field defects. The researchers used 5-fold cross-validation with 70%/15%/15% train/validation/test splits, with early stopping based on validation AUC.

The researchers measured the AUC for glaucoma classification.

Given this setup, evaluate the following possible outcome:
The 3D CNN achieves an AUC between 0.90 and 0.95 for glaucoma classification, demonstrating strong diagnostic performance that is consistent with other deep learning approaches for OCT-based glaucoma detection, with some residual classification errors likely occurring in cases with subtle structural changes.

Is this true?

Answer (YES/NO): NO